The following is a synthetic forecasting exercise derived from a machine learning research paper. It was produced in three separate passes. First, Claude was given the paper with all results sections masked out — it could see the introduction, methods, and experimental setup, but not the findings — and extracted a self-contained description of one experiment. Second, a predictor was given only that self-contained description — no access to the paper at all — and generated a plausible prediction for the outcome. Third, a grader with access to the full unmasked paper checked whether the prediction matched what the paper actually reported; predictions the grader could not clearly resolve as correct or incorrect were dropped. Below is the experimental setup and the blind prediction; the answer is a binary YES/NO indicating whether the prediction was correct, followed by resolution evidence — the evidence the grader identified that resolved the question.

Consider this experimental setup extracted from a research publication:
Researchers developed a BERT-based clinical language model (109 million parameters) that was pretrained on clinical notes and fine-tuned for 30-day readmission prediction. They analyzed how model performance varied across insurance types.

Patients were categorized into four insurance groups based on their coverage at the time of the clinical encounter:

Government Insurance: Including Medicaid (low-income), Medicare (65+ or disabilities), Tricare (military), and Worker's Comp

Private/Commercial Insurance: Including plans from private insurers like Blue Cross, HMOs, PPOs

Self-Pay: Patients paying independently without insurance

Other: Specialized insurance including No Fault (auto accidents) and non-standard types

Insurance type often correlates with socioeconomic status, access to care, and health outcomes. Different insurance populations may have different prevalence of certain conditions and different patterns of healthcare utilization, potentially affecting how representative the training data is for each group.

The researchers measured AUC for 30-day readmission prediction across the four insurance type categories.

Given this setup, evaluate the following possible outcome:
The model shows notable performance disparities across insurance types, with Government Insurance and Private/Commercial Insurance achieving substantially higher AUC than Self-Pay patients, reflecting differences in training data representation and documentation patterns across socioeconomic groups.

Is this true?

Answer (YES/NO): NO